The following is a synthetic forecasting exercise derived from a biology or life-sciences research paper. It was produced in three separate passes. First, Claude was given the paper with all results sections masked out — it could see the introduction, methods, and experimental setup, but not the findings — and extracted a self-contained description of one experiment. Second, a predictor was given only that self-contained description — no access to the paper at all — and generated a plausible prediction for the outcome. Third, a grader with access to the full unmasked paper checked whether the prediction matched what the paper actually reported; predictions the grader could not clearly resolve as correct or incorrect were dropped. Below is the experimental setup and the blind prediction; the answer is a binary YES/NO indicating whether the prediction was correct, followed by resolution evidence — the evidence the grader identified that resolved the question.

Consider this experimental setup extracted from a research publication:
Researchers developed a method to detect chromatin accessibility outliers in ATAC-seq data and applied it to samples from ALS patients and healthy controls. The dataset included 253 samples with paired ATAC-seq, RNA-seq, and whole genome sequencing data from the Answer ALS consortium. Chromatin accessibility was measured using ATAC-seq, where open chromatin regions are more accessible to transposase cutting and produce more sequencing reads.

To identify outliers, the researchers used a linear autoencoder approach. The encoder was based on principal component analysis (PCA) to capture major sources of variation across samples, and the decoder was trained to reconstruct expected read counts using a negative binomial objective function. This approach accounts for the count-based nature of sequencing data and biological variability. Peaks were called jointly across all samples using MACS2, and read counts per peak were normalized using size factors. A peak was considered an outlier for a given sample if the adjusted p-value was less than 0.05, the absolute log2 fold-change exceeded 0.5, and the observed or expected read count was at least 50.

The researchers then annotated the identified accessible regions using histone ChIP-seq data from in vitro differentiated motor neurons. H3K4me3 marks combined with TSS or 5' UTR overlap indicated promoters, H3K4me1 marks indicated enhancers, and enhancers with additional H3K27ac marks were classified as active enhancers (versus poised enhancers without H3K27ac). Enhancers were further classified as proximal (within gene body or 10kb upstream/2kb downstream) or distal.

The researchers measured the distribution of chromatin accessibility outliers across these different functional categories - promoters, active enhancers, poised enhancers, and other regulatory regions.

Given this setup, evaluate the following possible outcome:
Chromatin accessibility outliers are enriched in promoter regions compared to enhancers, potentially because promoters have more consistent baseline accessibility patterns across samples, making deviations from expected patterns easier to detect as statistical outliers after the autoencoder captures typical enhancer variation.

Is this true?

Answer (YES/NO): YES